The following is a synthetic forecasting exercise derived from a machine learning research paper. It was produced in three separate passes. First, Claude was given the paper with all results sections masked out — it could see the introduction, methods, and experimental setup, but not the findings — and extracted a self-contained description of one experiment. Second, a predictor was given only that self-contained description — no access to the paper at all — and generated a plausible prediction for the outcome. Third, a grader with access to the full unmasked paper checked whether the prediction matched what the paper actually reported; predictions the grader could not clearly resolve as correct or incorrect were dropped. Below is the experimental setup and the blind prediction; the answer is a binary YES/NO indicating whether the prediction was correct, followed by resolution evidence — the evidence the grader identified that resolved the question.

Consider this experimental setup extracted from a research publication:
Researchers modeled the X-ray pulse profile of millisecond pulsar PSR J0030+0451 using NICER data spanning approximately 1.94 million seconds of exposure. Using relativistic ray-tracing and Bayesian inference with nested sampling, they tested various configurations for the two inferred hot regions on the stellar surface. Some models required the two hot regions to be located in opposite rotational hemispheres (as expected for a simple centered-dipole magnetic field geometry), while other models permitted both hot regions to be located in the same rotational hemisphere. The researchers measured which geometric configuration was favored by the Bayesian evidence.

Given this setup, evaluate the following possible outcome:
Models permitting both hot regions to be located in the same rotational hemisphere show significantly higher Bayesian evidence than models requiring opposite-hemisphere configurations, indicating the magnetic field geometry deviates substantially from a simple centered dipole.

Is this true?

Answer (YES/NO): YES